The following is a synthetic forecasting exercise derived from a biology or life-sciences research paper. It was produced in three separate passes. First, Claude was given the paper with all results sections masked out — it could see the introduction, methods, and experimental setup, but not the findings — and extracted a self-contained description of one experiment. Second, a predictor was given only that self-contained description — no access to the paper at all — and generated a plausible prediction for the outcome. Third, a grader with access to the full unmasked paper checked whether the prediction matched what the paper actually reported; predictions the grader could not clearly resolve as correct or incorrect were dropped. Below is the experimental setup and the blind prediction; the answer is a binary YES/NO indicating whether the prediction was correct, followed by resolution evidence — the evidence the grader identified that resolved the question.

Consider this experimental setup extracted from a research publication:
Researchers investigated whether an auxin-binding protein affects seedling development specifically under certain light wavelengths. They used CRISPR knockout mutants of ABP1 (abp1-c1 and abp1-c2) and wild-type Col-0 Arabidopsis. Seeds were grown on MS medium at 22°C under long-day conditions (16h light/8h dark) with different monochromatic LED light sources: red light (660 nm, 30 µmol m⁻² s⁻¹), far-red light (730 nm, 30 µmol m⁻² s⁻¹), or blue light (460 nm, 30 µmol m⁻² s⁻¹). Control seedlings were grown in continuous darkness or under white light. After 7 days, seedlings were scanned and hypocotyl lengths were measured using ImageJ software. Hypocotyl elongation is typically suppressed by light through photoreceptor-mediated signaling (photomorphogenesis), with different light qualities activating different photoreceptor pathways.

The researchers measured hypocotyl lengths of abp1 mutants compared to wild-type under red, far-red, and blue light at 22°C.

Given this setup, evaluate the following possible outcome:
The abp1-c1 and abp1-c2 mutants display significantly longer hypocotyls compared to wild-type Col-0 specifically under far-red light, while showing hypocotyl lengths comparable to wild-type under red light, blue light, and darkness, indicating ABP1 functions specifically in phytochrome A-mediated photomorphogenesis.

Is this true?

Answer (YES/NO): NO